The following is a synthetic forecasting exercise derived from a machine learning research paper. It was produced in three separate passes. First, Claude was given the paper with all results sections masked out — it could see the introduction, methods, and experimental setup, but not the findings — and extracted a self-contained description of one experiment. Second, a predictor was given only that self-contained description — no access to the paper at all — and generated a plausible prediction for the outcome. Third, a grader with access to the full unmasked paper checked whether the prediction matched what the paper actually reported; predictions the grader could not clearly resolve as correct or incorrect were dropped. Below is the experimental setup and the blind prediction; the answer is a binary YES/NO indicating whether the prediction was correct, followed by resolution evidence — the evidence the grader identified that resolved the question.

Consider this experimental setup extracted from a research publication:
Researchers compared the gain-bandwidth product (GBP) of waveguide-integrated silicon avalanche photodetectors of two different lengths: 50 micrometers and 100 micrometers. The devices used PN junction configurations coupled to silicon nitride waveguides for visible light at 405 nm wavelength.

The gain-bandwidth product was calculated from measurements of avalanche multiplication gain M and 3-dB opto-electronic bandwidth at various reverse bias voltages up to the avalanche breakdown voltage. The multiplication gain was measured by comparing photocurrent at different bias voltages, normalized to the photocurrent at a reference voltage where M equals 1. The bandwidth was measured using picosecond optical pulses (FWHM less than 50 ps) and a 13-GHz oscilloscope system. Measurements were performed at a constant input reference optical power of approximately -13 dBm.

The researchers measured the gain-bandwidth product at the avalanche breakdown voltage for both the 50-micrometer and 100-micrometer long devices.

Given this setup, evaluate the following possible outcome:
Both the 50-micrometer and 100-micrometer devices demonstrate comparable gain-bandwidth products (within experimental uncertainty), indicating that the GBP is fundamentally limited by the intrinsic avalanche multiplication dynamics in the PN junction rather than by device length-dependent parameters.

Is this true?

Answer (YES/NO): NO